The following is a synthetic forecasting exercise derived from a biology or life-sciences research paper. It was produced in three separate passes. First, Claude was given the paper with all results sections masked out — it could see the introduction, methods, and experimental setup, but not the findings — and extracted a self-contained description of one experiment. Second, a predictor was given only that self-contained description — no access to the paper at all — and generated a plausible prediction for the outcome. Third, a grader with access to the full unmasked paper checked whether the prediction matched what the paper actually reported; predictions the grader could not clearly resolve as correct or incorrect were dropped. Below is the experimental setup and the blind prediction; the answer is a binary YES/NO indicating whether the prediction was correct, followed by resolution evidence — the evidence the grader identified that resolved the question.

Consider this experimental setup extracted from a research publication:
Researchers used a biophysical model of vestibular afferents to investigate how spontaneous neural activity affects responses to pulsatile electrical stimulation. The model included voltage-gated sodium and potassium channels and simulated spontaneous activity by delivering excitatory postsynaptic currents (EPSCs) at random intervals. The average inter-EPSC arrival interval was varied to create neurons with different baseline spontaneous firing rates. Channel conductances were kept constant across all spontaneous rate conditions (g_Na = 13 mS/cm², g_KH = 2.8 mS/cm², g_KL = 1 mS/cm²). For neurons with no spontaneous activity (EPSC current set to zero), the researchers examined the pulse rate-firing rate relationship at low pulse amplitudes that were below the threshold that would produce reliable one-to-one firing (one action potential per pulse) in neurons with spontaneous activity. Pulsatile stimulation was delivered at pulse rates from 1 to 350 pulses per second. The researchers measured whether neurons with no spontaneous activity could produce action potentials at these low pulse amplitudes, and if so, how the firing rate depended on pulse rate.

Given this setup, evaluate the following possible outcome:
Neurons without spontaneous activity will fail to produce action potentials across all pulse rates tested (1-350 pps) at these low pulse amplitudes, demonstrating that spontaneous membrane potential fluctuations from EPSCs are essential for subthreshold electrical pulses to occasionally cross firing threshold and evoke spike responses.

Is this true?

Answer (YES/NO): NO